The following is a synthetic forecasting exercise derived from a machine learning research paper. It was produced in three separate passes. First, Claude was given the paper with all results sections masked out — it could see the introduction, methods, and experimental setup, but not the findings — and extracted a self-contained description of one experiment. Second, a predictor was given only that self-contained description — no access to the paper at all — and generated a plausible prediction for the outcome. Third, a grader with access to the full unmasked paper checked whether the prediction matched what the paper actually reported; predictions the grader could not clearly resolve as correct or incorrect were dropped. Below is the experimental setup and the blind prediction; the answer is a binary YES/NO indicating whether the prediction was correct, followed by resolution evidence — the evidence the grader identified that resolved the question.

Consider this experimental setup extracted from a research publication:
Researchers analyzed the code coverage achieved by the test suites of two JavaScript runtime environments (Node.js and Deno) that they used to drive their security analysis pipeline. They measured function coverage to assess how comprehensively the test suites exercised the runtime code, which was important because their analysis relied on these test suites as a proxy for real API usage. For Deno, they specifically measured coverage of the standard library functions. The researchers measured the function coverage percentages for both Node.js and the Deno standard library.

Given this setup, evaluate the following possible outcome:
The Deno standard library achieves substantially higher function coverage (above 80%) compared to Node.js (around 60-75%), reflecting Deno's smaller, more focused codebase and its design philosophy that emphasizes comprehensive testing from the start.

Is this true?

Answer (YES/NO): NO